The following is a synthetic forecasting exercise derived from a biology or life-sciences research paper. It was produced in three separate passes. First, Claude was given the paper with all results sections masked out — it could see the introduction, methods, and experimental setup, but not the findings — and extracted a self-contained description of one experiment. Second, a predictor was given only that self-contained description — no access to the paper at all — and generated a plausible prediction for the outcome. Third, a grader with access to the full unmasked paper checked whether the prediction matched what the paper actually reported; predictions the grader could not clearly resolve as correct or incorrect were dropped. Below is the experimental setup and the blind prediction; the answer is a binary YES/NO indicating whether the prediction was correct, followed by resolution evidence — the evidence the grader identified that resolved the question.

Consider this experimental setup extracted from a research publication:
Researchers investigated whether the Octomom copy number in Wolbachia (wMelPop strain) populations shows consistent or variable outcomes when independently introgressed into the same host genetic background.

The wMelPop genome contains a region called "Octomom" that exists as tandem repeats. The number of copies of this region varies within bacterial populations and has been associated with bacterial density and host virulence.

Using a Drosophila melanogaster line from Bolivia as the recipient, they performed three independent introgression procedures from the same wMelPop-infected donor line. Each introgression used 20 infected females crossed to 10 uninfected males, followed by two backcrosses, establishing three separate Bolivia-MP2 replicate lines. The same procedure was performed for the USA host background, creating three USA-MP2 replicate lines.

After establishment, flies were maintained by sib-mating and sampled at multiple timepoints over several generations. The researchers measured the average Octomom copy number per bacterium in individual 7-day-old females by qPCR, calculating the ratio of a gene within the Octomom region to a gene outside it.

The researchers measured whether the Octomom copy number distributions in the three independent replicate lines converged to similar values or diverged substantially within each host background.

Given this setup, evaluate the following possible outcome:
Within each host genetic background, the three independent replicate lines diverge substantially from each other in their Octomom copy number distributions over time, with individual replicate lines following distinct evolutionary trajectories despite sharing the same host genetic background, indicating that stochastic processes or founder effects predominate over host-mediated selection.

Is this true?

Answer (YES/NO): YES